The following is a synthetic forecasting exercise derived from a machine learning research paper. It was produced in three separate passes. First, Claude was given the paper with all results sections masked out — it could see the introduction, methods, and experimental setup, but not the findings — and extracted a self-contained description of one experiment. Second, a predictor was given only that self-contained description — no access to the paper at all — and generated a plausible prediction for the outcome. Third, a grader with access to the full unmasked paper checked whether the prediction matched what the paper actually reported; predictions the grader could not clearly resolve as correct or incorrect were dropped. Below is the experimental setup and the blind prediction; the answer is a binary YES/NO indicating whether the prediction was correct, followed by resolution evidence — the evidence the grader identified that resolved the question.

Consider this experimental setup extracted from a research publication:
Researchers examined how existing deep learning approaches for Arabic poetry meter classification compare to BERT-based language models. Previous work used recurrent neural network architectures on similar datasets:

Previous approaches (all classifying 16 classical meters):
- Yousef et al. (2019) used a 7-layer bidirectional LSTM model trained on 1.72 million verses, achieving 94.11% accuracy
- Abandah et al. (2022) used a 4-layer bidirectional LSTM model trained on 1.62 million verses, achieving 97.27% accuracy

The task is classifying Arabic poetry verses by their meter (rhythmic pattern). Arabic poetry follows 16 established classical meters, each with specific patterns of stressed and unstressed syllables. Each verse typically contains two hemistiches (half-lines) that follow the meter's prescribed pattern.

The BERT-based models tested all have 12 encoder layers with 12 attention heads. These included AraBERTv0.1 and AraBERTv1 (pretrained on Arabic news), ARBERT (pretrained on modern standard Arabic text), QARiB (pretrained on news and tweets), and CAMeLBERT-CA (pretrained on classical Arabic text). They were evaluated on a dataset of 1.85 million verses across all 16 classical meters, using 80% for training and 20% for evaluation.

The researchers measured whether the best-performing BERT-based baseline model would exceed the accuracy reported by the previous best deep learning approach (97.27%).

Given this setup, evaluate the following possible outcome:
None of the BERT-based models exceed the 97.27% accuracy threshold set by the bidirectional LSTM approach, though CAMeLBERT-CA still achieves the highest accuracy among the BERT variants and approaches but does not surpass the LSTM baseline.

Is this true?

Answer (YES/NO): NO